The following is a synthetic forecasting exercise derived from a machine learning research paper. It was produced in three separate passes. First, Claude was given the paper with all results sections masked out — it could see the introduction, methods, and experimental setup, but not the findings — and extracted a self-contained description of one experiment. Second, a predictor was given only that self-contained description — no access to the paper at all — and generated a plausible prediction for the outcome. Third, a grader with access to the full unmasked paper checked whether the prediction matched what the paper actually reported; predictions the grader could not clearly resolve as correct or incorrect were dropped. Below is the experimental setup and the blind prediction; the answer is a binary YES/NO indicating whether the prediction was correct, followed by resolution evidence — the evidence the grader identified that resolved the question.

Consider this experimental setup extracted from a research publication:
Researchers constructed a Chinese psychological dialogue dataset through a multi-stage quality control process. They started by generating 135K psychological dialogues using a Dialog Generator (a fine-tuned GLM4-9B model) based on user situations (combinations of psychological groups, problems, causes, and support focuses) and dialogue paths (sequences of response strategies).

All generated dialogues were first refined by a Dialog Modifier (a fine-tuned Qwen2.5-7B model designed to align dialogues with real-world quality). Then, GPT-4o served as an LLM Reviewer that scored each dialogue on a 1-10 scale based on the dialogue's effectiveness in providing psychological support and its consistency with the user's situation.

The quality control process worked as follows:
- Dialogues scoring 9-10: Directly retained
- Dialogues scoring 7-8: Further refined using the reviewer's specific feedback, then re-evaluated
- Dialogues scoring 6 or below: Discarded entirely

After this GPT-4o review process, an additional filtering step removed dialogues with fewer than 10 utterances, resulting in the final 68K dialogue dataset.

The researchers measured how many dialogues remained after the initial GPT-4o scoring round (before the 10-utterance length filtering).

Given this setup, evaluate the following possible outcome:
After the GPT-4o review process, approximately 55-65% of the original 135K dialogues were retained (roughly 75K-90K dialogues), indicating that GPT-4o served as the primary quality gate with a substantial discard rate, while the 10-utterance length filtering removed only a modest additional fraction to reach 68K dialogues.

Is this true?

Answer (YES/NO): YES